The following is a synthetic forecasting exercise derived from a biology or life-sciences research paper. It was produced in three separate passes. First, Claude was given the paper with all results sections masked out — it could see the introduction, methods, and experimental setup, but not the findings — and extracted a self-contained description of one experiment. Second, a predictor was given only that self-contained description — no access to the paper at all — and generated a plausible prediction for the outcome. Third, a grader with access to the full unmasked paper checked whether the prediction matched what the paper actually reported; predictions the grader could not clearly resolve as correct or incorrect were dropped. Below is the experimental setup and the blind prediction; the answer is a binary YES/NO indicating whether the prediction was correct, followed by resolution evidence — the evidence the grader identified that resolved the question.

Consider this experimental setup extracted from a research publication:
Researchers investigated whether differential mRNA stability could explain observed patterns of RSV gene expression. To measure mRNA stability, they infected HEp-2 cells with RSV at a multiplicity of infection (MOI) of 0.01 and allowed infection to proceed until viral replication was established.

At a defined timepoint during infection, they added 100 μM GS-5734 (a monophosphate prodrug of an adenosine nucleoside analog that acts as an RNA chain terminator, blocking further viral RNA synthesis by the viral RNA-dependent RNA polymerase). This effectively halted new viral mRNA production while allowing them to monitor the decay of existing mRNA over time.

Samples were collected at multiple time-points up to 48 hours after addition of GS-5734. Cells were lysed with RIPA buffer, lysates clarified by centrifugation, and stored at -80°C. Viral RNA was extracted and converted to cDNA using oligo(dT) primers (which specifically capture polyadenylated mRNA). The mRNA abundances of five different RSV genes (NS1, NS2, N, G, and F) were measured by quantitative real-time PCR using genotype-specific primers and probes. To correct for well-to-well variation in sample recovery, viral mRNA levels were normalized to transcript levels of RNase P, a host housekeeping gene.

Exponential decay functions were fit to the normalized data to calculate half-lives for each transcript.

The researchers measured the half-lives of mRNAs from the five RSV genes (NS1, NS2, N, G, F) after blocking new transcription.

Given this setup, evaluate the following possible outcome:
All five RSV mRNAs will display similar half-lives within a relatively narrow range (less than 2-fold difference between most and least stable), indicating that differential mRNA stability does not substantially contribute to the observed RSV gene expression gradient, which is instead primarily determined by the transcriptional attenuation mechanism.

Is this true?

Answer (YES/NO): NO